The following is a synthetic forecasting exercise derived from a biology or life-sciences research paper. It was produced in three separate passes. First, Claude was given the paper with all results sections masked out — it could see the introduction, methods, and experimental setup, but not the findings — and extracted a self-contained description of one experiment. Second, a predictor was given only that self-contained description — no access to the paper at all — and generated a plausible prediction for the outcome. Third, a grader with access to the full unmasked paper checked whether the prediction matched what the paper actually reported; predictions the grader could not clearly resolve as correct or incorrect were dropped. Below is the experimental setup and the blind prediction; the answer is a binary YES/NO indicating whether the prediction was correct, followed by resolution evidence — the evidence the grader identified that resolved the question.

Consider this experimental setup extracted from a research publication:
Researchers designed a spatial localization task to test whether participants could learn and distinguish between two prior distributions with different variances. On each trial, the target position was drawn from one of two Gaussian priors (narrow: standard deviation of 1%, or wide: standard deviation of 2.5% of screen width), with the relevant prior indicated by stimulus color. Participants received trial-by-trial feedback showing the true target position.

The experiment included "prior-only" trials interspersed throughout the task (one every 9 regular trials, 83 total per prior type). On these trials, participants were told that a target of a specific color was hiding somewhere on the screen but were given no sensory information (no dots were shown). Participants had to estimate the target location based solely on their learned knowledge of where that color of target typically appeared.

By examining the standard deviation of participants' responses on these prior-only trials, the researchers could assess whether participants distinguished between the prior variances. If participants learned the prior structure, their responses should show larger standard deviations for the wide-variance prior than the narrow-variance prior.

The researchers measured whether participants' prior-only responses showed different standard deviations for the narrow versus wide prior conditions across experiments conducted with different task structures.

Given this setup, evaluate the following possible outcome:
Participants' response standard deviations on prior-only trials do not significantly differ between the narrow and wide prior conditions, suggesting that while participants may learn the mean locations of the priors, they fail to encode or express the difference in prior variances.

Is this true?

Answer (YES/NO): NO